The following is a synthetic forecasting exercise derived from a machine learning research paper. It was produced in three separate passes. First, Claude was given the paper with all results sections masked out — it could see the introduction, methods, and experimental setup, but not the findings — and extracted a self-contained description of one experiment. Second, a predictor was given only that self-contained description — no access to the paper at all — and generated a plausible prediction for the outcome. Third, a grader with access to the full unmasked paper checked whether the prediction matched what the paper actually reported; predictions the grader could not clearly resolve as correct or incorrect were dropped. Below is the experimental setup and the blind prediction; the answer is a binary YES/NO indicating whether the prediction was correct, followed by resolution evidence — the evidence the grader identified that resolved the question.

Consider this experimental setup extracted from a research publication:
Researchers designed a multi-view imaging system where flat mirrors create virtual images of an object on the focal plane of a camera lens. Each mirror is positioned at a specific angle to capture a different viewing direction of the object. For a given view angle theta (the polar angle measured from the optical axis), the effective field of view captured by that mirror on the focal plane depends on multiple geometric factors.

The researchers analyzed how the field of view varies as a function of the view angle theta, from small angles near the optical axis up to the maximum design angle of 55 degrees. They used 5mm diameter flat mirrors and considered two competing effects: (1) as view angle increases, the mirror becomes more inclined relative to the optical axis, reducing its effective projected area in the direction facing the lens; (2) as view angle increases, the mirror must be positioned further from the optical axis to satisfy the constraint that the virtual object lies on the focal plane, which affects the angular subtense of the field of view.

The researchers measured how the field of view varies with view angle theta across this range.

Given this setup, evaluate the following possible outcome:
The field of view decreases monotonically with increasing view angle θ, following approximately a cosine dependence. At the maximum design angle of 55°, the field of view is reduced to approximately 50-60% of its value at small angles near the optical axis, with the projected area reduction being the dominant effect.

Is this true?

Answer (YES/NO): NO